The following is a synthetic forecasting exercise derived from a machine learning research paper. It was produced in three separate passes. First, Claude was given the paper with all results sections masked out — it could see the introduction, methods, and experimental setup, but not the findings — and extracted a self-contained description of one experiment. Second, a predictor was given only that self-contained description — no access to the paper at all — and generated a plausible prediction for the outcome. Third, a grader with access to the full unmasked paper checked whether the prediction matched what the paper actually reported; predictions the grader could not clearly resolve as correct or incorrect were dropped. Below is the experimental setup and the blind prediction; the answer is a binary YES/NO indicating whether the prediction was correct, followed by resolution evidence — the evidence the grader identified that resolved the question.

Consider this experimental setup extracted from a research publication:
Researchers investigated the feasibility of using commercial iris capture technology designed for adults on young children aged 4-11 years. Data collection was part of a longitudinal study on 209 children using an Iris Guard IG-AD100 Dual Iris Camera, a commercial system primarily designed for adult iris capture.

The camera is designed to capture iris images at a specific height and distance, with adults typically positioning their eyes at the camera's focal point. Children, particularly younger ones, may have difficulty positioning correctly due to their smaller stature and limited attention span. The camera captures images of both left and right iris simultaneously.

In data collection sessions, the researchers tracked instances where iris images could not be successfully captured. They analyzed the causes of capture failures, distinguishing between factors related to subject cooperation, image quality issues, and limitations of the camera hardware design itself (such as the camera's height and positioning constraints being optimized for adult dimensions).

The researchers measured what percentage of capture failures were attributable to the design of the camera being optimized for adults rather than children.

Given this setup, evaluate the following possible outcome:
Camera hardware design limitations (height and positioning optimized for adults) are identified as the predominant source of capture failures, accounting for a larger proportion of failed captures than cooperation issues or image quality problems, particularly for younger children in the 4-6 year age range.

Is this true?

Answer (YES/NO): NO